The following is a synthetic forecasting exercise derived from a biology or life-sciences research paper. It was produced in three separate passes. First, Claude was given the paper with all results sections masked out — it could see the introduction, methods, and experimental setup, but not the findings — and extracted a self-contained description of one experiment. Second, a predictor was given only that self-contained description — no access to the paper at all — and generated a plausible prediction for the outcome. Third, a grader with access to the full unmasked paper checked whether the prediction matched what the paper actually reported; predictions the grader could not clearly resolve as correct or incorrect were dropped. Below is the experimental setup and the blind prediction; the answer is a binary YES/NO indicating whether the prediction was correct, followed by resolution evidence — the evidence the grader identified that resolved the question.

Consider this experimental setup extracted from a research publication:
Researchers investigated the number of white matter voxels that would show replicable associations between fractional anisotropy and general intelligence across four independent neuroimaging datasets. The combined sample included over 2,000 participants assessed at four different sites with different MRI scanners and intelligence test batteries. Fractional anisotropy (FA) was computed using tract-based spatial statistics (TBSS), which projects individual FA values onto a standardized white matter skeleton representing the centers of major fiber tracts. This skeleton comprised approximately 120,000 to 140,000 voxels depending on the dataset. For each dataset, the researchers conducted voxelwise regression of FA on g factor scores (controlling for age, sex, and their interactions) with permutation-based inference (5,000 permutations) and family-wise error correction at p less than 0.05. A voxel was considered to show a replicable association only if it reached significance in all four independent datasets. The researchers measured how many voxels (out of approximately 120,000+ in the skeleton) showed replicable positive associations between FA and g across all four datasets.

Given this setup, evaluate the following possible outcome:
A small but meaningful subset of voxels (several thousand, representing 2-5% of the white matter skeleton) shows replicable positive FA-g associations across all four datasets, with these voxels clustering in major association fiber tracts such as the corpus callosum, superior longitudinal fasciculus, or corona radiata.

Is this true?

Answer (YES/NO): NO